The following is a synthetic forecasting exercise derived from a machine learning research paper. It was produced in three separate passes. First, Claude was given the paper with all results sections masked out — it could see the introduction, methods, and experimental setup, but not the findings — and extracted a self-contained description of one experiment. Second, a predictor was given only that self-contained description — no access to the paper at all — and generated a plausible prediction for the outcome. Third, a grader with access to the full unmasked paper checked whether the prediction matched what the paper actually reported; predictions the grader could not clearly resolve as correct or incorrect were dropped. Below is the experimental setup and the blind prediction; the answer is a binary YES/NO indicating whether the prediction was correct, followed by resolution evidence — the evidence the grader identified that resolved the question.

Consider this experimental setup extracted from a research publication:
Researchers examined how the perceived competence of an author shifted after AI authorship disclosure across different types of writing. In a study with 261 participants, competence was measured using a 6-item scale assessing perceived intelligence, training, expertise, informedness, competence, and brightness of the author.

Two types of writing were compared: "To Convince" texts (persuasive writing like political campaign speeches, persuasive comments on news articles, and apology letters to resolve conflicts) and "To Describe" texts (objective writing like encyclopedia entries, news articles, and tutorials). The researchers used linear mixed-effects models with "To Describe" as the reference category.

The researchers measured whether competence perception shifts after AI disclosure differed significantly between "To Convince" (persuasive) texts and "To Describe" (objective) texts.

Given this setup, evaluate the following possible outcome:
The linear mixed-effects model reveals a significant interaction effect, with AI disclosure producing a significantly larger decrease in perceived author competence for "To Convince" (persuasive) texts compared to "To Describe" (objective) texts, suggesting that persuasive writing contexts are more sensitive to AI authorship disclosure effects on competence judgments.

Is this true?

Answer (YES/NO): NO